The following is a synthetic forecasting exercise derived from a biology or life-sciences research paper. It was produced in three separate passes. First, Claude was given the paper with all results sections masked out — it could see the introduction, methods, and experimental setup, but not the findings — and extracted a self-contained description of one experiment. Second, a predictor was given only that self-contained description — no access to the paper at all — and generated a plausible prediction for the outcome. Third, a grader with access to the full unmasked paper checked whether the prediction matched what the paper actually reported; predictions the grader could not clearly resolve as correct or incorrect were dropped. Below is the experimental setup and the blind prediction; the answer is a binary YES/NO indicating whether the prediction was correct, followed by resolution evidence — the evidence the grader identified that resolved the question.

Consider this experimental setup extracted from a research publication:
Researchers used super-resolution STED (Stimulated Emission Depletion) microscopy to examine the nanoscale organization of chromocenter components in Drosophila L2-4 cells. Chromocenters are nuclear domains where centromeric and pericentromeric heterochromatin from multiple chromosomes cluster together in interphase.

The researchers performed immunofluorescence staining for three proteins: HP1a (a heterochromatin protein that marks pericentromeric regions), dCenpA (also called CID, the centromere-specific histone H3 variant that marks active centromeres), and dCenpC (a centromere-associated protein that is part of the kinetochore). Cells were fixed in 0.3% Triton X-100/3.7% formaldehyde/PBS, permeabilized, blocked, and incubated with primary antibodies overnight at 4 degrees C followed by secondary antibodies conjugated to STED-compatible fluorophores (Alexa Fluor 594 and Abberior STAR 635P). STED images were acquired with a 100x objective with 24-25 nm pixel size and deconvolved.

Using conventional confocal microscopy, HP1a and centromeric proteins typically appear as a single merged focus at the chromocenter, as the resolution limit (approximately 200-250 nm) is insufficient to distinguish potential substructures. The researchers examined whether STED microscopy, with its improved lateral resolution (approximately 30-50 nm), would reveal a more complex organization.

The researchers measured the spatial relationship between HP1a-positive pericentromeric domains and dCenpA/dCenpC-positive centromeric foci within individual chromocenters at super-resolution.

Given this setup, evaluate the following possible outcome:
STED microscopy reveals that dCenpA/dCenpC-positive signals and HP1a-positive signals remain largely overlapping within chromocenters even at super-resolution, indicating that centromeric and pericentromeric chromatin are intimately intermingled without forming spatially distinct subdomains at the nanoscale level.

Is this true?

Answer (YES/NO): NO